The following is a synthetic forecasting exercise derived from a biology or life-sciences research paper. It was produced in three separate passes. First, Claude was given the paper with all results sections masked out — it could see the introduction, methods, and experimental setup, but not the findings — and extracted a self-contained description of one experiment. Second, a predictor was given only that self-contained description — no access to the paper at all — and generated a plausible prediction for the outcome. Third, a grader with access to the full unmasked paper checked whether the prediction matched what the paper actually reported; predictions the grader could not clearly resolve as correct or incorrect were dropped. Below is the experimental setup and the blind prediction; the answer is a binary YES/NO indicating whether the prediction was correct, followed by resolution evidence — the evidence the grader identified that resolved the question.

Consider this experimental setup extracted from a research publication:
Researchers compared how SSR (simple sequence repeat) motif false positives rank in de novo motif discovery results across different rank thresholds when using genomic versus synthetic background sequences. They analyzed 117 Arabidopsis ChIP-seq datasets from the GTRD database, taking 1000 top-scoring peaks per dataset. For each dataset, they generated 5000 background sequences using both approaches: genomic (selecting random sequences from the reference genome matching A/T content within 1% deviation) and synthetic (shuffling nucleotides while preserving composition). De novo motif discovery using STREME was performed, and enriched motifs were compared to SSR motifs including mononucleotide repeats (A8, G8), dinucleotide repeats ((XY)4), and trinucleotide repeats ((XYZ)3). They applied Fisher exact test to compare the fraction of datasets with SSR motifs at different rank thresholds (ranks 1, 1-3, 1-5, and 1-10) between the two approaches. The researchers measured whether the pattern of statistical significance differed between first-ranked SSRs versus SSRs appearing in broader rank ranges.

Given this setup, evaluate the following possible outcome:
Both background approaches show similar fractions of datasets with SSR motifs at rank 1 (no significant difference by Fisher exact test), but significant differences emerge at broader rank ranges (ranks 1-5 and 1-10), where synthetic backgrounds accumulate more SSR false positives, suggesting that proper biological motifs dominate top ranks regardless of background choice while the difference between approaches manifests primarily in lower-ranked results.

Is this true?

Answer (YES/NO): NO